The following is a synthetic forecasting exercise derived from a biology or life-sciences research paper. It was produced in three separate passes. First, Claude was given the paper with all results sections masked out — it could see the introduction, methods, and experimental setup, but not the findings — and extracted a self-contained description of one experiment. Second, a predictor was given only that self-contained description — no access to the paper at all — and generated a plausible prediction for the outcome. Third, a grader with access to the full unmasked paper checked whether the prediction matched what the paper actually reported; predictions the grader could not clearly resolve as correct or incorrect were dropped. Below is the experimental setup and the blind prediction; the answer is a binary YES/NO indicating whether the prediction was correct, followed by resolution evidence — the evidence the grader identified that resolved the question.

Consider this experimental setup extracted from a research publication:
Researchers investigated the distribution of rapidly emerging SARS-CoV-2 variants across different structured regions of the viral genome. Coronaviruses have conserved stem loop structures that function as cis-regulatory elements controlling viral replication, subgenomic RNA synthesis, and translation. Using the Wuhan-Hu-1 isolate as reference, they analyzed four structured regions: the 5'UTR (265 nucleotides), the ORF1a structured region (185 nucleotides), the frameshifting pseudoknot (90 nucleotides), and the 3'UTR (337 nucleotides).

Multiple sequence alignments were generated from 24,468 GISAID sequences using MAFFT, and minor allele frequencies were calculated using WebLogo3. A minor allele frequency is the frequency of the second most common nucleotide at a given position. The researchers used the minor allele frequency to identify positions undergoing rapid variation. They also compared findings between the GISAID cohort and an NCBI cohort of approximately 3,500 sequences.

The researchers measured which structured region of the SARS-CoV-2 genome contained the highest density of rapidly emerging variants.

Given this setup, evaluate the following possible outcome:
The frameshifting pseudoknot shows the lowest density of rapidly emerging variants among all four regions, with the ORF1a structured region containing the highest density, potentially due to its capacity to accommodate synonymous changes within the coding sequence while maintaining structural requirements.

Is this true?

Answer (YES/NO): NO